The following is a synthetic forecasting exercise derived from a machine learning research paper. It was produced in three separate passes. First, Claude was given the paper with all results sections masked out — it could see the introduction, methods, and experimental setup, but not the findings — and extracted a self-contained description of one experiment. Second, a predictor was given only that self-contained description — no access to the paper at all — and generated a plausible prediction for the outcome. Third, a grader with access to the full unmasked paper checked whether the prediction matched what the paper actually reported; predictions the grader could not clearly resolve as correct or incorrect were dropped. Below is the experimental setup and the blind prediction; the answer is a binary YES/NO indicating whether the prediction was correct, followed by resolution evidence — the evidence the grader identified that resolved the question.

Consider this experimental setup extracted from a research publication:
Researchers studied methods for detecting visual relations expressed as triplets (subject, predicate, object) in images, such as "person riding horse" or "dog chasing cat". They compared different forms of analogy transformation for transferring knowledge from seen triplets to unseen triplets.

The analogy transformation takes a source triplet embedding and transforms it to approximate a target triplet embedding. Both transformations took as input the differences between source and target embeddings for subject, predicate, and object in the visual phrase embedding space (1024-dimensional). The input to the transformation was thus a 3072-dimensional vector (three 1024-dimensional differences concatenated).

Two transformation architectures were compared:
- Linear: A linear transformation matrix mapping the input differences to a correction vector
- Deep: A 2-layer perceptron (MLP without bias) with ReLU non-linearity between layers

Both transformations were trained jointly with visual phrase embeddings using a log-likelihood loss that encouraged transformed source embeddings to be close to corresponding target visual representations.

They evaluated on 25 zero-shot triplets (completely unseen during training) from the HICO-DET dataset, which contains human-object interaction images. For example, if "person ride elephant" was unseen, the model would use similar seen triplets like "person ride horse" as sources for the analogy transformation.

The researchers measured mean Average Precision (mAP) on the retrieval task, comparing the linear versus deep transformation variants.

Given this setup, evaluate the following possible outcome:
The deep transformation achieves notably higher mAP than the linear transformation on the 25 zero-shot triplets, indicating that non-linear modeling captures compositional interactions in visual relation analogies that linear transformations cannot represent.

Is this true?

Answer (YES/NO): NO